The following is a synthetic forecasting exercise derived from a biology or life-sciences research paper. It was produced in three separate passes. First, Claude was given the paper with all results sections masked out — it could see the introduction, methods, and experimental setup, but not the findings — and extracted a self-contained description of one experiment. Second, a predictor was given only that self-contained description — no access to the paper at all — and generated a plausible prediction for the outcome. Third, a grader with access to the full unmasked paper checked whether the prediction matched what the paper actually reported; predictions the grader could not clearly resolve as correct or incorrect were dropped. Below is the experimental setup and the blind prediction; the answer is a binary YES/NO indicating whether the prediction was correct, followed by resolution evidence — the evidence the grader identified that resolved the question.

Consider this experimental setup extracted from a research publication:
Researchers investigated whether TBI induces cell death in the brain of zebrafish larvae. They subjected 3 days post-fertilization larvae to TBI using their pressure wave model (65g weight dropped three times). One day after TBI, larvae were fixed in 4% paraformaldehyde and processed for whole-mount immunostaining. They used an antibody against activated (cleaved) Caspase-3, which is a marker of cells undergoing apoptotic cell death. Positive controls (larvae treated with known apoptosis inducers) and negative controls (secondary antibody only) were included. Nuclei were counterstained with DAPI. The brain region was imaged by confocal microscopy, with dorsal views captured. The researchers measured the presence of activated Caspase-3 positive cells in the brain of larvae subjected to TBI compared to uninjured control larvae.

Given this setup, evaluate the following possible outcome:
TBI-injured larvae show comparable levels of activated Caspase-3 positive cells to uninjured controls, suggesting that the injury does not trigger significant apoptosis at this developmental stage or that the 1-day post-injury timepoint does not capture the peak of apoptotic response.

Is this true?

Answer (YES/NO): NO